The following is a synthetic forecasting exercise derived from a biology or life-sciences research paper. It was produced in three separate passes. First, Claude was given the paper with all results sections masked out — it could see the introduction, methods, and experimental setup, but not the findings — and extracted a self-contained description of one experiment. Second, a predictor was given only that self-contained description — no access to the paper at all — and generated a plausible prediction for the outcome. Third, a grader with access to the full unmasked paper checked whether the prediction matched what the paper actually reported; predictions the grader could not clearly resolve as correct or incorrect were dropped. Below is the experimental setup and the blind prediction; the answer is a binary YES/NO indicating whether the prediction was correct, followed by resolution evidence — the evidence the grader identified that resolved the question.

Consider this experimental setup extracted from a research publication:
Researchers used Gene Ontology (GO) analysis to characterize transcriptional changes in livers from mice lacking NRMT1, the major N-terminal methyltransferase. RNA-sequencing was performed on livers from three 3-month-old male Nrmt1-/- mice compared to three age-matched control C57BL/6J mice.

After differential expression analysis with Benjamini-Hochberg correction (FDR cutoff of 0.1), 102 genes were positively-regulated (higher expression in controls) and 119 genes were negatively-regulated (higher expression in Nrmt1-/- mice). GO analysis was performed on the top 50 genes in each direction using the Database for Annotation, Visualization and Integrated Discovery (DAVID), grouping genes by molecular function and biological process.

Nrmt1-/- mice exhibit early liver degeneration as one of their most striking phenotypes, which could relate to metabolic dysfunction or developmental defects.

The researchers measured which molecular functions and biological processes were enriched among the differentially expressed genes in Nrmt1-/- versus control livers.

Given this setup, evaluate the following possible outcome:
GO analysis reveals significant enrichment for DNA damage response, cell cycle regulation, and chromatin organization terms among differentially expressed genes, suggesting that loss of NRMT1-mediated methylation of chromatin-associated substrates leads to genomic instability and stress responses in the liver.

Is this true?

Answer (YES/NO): NO